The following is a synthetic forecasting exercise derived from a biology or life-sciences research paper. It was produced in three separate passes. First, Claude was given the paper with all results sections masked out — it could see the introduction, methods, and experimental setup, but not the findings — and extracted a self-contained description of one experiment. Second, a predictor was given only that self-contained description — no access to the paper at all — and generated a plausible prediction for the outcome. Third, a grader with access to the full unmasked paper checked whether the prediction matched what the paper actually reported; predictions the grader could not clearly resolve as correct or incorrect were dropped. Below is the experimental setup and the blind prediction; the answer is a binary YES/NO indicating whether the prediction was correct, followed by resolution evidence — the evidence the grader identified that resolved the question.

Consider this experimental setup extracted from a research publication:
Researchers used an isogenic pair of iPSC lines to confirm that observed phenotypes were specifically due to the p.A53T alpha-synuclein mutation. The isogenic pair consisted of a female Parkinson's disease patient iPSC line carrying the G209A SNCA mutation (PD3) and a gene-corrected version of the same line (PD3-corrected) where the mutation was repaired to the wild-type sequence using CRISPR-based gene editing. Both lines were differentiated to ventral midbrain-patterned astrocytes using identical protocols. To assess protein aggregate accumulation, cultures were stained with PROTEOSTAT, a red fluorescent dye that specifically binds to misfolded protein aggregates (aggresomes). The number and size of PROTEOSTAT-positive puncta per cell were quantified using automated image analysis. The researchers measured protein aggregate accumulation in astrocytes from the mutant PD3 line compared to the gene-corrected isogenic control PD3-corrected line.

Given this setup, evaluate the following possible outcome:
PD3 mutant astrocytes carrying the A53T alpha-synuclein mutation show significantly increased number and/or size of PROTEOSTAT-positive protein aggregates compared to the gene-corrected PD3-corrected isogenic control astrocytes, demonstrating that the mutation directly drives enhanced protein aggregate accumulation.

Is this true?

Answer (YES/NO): YES